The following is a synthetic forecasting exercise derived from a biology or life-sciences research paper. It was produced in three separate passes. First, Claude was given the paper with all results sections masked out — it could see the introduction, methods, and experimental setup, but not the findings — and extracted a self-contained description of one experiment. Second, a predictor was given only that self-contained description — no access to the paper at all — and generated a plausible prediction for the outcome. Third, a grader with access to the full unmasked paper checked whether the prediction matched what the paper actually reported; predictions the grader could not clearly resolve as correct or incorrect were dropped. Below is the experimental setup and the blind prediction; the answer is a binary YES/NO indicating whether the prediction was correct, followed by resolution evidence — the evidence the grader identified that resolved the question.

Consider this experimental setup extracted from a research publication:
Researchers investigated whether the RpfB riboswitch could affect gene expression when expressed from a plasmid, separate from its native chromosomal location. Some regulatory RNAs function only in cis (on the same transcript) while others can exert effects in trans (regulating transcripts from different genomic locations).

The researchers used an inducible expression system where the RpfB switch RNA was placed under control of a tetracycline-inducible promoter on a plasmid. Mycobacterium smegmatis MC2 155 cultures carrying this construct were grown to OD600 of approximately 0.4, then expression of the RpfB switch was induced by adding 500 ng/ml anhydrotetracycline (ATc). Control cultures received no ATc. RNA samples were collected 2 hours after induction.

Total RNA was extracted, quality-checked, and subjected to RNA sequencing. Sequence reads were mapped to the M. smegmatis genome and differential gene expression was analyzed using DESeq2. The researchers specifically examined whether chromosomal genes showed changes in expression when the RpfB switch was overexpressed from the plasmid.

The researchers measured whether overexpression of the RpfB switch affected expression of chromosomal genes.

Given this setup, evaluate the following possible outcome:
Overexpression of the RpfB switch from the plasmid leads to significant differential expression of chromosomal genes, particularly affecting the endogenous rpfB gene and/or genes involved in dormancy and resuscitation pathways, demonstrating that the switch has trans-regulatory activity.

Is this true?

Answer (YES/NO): NO